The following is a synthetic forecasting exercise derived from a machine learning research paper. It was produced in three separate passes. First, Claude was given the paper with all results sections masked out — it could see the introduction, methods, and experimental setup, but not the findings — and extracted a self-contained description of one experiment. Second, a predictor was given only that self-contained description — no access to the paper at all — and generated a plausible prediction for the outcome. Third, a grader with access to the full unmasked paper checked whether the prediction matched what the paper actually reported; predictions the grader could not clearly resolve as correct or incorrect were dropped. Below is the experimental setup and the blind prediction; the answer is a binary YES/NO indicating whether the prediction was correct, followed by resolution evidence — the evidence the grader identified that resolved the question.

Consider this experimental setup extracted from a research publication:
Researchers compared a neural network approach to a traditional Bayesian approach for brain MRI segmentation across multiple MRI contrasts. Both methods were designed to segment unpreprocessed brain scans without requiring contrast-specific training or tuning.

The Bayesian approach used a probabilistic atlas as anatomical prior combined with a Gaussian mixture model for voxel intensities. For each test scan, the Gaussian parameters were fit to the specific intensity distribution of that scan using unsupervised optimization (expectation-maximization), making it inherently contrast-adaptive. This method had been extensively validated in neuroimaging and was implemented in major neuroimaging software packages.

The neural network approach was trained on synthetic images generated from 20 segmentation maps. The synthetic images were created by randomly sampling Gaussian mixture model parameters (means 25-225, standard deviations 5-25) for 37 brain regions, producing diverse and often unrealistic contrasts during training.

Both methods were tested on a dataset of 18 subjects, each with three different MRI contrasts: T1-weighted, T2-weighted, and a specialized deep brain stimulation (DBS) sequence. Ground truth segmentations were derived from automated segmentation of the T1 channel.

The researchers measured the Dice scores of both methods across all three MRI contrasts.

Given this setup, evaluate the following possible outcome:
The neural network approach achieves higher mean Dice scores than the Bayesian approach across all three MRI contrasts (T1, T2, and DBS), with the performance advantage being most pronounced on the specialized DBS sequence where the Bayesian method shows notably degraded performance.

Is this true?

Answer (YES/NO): NO